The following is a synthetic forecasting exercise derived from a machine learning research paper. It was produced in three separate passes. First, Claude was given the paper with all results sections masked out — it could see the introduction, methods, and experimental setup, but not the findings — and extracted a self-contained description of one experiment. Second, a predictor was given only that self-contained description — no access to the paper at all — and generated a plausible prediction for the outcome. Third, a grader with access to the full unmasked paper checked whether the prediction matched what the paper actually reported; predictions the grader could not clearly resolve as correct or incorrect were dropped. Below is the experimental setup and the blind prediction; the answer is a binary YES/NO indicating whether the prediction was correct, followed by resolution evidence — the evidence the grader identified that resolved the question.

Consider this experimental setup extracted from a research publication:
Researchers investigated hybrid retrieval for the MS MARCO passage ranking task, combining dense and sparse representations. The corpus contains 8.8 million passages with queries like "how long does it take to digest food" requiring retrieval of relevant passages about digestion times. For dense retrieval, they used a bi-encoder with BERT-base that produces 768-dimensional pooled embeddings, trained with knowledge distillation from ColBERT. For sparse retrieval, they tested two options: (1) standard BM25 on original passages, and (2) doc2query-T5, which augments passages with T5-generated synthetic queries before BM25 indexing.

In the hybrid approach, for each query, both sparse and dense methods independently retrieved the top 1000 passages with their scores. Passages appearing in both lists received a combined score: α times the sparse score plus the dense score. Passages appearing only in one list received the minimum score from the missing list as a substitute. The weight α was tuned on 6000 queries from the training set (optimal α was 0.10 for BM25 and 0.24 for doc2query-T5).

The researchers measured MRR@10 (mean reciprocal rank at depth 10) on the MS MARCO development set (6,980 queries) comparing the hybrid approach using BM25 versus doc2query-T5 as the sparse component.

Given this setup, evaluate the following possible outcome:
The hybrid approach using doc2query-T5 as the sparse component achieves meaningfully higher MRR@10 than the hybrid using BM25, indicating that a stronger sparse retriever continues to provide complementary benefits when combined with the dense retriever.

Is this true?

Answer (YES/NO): YES